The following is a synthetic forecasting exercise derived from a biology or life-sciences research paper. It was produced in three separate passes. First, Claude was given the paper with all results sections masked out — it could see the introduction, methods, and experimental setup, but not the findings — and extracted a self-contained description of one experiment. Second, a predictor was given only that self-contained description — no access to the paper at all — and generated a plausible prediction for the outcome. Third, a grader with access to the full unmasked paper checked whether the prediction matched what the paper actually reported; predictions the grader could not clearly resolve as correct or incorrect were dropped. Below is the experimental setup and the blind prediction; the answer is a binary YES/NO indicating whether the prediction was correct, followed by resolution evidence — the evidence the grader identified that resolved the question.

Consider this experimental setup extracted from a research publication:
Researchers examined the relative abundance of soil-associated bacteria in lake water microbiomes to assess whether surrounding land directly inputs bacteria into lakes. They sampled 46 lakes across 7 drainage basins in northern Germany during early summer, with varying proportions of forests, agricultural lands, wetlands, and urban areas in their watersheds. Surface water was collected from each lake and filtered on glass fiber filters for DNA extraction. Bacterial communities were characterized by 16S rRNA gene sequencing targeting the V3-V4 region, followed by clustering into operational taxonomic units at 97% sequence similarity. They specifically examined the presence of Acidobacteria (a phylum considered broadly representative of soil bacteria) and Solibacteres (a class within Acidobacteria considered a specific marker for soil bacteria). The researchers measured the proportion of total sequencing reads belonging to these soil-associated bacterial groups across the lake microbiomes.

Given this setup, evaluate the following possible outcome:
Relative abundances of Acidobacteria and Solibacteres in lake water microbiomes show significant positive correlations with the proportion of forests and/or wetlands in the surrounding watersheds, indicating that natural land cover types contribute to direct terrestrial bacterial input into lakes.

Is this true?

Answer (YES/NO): NO